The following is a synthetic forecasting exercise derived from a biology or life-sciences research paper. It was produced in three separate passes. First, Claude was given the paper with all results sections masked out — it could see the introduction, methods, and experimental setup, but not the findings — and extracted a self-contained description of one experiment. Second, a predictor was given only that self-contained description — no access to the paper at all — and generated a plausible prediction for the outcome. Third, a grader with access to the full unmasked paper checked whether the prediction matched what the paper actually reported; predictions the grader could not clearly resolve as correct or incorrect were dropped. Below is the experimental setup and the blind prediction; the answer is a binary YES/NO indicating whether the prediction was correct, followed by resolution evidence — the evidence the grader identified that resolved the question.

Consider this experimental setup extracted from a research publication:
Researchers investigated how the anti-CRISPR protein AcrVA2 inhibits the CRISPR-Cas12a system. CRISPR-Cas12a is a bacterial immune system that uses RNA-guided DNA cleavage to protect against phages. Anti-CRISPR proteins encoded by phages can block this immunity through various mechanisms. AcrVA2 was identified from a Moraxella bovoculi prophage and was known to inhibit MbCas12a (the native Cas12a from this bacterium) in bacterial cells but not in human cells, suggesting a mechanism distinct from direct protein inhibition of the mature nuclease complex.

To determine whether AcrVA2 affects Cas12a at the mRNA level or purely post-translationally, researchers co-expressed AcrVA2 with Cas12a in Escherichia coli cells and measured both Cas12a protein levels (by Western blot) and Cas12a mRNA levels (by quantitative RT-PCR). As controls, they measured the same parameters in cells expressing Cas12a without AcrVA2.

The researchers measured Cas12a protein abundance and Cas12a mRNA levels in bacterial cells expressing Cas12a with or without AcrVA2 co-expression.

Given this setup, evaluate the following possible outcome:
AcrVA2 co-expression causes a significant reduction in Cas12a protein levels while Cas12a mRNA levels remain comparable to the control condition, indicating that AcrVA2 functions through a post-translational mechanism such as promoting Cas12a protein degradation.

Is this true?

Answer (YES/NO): NO